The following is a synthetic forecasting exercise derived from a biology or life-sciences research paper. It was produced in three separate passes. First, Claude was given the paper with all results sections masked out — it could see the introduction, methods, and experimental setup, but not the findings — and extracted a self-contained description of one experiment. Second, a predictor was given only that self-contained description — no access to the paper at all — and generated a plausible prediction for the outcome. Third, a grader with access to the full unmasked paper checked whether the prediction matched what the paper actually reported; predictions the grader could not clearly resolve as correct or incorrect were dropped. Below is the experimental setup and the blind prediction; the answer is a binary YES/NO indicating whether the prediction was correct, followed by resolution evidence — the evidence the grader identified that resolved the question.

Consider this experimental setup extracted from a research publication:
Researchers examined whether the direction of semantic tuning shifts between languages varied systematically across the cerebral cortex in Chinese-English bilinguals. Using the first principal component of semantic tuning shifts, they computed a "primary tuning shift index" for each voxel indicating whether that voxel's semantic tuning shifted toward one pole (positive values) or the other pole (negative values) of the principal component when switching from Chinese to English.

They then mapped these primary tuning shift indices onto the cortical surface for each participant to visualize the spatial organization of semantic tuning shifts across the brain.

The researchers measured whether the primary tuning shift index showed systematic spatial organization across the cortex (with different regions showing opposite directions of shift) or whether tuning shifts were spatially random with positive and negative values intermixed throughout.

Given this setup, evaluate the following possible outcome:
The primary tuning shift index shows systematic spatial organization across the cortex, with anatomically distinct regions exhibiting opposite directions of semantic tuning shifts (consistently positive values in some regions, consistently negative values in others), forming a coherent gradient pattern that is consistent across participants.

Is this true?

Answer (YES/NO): YES